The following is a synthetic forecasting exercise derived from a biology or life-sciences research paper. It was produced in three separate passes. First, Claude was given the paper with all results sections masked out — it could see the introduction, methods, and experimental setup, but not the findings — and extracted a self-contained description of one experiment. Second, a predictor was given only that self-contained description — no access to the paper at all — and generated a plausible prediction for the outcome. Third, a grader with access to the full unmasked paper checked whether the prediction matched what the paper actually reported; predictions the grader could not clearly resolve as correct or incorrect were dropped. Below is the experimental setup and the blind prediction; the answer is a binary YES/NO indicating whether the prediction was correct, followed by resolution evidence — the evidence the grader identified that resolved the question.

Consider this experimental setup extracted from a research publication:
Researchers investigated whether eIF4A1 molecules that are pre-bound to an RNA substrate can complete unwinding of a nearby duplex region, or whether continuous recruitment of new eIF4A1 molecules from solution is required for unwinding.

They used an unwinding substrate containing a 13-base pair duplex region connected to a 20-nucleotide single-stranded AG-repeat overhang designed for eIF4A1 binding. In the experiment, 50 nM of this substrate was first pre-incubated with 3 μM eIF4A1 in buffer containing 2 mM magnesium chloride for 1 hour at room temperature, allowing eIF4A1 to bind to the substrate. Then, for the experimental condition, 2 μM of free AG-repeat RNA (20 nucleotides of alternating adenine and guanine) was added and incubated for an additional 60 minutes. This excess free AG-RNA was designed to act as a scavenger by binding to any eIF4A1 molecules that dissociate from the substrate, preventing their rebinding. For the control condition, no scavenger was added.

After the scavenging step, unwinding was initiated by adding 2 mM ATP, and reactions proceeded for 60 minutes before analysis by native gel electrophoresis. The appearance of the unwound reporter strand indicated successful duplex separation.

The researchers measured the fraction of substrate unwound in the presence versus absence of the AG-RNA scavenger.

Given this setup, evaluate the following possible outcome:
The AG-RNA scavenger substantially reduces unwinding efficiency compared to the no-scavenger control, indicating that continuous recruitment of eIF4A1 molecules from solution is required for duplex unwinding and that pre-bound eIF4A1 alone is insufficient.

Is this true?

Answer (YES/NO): YES